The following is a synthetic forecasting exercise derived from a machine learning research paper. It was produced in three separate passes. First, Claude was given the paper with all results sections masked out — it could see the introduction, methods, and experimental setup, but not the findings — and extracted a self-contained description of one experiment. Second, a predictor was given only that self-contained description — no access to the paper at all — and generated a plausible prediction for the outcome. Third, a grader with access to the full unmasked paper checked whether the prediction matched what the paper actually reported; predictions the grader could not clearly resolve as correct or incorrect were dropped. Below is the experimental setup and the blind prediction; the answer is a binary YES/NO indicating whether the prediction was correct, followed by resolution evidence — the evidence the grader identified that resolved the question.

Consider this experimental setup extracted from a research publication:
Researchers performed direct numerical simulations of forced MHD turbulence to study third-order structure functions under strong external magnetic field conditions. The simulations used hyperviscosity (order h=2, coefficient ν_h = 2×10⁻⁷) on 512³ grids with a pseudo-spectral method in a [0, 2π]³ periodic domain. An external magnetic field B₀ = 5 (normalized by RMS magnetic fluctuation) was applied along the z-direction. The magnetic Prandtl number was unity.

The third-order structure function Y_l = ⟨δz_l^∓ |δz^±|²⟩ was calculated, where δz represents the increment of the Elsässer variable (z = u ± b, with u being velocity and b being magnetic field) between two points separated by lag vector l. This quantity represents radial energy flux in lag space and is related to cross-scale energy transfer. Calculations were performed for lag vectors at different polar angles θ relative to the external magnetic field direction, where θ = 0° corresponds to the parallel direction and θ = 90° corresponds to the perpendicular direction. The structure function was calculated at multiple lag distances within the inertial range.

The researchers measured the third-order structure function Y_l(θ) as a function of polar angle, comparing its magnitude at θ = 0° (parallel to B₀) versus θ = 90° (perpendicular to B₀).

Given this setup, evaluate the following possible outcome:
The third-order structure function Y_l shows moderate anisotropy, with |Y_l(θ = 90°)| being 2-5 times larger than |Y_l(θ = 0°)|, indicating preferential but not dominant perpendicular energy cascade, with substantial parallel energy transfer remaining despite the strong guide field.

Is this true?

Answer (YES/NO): NO